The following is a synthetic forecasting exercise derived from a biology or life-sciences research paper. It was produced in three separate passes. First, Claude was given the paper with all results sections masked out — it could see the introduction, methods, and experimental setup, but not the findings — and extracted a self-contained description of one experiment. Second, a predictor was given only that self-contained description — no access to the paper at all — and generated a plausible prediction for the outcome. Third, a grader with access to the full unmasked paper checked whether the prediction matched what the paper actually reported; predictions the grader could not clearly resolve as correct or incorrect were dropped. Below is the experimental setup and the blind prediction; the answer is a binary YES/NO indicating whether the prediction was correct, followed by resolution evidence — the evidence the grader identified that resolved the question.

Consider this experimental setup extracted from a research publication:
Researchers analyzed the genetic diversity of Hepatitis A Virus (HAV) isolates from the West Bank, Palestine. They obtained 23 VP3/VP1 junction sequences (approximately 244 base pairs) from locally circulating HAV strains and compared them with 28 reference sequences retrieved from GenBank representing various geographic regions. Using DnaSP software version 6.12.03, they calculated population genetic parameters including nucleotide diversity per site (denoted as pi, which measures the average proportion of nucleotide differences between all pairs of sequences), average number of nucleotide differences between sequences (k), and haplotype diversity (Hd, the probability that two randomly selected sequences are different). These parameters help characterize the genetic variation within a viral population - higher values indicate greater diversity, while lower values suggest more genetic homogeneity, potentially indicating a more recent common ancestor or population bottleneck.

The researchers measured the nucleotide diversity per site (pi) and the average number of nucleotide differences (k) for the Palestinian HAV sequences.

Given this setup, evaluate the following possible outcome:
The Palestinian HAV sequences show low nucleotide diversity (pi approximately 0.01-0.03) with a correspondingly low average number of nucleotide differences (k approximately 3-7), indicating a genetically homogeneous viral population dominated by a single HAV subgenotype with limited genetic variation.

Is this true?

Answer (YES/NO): NO